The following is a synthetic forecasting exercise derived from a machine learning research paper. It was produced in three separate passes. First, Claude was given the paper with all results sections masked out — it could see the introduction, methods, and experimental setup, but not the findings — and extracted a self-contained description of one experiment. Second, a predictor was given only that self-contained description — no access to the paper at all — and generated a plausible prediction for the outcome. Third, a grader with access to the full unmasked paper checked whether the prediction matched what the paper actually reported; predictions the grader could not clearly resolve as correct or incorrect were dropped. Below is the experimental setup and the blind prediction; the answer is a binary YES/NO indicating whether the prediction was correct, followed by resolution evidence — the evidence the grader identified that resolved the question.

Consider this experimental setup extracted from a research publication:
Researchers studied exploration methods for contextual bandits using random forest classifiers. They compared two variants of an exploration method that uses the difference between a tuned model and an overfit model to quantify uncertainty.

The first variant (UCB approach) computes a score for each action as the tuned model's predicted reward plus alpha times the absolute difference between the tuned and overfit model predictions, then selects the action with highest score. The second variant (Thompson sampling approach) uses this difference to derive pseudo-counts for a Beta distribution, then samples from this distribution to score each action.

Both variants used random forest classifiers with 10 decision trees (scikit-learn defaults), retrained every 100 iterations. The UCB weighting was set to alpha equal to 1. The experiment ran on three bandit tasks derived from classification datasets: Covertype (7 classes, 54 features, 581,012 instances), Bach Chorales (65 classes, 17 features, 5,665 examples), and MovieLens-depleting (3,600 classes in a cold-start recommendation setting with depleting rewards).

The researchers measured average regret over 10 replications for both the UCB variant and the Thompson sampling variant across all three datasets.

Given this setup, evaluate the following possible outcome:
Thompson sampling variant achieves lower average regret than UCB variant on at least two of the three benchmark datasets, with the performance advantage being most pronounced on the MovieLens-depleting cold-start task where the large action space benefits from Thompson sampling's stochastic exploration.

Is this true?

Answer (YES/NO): NO